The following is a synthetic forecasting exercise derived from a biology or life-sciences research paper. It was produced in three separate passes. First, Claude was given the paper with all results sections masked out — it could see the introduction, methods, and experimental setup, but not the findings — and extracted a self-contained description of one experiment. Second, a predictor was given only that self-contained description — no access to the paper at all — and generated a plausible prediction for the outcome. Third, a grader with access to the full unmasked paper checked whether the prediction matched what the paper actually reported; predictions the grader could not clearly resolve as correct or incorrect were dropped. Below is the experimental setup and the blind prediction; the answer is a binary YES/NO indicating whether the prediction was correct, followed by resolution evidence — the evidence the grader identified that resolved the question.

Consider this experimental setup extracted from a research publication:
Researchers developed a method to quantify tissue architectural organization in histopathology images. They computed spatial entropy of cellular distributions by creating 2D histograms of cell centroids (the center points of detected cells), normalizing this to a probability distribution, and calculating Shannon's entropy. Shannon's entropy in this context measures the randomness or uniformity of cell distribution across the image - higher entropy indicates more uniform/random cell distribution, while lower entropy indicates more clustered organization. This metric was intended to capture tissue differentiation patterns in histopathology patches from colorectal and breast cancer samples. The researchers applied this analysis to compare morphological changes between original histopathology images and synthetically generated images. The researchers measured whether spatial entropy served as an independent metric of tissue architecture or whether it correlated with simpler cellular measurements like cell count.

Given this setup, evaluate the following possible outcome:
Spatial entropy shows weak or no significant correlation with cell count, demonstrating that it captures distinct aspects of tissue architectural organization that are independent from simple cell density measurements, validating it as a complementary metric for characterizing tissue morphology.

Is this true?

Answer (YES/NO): NO